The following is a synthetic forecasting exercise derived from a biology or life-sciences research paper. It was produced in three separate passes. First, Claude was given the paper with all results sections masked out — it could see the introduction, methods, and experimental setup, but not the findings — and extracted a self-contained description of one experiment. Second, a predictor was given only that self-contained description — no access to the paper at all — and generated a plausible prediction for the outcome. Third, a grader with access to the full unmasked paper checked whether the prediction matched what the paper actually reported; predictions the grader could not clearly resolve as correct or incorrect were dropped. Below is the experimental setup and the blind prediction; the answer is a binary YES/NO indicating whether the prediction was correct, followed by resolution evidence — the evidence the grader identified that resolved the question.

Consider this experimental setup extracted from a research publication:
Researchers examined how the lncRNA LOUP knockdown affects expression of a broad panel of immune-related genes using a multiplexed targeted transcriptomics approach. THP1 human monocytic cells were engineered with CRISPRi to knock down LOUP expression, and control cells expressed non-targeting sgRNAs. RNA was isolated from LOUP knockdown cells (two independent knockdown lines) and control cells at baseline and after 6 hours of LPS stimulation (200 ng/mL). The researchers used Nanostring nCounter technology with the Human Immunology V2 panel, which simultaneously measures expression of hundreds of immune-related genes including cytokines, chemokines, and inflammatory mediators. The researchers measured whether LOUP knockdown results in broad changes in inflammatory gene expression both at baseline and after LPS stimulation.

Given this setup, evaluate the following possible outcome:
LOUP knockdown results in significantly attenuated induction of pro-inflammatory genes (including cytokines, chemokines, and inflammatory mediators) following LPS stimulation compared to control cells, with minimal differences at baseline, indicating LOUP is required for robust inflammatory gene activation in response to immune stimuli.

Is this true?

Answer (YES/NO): NO